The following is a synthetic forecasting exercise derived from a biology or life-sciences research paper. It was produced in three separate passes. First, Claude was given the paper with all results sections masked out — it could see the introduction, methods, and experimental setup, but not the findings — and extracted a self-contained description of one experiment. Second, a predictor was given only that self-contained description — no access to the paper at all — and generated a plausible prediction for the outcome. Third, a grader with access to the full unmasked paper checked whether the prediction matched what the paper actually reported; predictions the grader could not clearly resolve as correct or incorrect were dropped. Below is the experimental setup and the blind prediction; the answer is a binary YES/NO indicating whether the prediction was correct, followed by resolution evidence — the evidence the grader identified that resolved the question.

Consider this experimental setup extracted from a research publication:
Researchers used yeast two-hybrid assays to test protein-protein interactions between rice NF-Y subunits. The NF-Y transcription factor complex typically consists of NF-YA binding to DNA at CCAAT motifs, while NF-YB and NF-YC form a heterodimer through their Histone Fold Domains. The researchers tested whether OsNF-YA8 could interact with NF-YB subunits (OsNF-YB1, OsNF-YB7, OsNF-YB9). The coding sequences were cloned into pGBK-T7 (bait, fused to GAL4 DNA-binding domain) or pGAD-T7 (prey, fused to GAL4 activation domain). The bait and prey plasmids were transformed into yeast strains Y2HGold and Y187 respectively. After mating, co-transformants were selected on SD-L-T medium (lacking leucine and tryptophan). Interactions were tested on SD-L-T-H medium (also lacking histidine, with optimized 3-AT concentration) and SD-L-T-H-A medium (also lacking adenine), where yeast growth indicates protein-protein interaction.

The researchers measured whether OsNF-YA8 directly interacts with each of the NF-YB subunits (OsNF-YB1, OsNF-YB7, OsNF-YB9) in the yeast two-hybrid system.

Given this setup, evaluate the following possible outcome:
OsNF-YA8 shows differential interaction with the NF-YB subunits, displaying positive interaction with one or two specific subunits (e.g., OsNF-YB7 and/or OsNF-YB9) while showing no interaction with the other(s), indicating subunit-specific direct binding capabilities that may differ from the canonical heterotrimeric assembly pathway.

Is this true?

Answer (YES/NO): YES